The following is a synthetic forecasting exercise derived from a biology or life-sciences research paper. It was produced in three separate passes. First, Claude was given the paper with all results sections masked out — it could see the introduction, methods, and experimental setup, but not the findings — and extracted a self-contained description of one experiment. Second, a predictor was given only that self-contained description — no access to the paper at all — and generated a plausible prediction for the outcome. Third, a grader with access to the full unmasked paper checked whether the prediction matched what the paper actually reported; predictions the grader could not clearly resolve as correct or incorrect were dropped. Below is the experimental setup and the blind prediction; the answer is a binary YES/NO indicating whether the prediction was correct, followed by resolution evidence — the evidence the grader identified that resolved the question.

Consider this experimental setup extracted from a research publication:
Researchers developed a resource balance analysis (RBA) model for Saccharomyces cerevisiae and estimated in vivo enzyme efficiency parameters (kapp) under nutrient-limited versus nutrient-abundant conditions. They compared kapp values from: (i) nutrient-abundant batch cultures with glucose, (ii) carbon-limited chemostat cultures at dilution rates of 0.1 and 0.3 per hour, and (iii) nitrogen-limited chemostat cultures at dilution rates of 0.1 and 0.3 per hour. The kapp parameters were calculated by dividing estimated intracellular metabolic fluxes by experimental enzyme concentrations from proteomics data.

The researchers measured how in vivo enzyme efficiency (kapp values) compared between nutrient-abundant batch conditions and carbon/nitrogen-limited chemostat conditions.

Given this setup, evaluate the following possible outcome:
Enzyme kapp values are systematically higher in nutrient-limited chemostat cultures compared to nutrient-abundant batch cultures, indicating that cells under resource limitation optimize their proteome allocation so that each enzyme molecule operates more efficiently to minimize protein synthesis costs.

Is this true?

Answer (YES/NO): NO